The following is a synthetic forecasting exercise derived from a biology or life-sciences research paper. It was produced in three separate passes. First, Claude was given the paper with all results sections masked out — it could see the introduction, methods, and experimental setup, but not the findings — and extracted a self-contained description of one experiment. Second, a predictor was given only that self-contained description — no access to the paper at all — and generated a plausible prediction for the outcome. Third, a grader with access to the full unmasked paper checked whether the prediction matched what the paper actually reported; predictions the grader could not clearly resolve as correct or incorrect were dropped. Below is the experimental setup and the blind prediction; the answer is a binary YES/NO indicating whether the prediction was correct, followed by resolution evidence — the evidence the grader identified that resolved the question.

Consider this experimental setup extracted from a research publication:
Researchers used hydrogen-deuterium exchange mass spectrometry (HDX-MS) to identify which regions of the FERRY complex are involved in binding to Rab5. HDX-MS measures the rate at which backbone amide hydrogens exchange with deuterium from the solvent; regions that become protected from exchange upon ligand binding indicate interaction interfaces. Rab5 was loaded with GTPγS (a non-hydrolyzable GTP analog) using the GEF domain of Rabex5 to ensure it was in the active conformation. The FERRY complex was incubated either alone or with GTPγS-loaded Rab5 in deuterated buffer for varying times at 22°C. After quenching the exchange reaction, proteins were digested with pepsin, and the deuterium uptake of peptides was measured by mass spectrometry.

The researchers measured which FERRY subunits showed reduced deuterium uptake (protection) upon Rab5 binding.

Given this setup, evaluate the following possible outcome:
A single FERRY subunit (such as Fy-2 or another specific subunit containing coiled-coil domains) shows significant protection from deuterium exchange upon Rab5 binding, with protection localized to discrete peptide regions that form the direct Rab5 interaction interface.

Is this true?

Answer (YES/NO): YES